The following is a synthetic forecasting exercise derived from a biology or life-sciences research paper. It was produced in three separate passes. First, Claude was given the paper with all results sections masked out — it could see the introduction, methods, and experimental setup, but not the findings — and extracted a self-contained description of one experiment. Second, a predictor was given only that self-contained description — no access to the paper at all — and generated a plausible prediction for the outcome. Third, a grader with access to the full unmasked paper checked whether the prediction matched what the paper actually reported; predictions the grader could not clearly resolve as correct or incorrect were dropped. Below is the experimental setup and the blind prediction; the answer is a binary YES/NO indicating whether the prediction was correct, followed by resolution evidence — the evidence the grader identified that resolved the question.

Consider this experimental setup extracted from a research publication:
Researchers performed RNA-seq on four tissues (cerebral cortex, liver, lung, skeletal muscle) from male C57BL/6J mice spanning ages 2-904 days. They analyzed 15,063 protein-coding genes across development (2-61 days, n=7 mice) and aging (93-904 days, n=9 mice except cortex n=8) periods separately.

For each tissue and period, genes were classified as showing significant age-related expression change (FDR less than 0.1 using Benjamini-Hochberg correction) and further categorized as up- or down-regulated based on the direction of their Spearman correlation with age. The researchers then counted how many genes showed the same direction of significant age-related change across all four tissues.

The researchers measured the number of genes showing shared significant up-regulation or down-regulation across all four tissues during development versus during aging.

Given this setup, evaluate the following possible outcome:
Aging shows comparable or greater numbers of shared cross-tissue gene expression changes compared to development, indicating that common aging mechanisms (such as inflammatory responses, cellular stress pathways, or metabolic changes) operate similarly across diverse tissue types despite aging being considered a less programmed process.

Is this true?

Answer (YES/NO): NO